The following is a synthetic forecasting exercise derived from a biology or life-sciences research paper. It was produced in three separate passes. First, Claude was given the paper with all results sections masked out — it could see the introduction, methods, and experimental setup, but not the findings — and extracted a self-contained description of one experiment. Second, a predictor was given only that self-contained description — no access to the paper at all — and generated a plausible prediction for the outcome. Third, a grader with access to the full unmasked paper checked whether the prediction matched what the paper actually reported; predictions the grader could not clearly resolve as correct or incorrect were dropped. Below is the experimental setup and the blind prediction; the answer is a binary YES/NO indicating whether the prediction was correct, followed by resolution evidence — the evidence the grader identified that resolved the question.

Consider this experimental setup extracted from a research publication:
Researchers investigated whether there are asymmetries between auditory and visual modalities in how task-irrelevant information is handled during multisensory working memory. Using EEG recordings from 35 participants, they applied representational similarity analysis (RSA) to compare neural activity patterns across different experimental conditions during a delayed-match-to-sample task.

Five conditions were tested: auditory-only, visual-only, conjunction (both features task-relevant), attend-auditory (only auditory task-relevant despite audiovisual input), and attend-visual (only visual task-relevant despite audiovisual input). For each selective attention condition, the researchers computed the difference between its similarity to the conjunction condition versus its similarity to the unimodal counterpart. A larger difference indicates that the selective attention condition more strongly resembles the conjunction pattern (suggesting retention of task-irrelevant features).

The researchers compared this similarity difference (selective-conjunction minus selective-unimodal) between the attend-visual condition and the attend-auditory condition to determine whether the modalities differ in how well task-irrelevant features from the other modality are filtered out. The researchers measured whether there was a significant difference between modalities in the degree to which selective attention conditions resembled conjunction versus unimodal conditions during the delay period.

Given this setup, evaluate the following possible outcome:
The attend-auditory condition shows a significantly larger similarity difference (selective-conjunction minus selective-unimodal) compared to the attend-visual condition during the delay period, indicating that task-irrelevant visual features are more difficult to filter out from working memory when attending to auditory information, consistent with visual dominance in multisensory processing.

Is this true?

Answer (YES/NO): NO